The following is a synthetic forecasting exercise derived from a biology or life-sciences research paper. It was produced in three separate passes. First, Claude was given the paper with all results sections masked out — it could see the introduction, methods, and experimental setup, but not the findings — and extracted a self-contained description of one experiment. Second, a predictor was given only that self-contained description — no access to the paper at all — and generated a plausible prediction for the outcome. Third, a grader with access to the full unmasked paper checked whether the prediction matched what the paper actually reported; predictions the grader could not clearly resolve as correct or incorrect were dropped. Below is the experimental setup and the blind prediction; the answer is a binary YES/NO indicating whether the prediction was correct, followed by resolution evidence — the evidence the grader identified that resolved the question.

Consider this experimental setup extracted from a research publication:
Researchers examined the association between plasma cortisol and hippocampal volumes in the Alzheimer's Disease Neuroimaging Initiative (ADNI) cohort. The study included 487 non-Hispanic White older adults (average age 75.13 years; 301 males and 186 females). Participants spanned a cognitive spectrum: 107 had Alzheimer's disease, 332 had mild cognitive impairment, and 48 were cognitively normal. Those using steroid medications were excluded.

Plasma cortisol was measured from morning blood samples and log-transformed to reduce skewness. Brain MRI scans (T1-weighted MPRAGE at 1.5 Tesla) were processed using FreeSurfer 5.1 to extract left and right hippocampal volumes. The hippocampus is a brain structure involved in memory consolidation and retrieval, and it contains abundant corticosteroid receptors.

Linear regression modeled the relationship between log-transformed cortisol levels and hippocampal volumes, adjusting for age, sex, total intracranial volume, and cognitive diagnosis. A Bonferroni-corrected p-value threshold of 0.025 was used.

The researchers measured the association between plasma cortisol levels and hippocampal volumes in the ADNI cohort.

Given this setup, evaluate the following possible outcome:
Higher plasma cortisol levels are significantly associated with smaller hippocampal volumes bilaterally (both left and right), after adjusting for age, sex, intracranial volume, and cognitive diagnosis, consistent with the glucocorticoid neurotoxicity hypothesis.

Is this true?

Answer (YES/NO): YES